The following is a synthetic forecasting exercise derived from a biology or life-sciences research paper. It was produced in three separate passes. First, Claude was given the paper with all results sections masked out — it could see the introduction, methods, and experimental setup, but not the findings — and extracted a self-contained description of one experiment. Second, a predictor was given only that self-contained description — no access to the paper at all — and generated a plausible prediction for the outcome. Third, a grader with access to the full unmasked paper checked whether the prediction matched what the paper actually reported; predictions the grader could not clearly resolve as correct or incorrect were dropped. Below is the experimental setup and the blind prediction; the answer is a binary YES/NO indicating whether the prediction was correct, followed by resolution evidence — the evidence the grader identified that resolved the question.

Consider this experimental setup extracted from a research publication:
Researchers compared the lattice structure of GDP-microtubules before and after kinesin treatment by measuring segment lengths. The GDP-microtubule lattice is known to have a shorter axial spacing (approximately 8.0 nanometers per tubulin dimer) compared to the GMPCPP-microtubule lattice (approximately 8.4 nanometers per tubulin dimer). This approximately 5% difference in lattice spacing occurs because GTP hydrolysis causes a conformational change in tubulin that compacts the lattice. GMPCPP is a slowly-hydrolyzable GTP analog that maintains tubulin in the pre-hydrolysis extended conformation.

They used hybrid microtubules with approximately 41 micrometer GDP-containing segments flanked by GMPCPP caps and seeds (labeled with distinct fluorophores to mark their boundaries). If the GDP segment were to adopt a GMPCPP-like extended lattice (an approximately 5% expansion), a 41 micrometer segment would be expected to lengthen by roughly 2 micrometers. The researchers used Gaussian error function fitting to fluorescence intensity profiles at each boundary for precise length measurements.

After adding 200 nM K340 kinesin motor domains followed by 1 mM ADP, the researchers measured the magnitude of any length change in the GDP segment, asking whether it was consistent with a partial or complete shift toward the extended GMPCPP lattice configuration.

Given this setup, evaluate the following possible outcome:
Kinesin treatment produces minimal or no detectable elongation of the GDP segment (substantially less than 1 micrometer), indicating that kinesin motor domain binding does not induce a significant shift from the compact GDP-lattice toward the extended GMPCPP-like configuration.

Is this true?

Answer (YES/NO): NO